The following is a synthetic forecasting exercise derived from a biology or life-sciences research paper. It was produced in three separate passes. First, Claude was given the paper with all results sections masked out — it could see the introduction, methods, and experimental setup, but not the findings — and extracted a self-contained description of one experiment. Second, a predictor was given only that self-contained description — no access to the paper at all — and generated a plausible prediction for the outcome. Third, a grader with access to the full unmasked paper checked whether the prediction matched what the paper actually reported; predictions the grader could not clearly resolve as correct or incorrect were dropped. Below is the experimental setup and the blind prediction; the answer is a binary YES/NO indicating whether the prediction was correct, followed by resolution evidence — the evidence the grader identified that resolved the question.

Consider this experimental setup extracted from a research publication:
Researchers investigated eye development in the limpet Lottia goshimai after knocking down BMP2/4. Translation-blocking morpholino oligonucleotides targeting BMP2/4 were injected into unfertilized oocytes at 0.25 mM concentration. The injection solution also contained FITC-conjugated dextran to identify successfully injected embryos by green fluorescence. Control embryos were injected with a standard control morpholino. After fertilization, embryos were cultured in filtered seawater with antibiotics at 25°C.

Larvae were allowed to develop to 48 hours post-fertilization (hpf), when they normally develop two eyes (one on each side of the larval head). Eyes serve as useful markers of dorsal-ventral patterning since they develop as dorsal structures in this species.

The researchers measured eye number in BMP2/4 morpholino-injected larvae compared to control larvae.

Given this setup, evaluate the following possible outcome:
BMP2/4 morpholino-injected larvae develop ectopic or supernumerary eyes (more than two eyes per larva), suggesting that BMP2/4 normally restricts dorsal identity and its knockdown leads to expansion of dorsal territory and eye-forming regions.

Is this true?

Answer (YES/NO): NO